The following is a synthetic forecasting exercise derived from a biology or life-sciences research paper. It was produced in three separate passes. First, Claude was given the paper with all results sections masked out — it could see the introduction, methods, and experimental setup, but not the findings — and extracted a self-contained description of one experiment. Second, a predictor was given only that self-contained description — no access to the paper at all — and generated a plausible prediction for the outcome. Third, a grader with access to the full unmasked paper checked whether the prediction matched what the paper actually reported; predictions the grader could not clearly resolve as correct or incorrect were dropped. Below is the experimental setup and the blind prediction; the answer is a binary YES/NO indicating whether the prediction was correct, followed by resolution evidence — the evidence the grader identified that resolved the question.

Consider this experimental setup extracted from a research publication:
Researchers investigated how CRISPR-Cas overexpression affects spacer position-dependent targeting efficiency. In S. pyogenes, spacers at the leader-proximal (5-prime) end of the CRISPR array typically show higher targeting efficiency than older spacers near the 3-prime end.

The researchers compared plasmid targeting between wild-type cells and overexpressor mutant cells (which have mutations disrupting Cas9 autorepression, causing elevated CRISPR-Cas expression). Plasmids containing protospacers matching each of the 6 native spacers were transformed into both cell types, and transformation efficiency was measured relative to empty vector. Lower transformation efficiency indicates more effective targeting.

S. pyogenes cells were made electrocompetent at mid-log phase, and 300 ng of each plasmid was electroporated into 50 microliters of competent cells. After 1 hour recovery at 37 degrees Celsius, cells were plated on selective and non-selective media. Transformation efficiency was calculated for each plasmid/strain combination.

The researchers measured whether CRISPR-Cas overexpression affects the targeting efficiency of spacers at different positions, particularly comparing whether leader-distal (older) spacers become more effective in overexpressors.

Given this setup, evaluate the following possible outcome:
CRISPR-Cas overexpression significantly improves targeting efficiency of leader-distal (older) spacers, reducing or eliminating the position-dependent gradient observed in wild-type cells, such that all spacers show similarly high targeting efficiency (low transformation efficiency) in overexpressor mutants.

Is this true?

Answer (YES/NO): YES